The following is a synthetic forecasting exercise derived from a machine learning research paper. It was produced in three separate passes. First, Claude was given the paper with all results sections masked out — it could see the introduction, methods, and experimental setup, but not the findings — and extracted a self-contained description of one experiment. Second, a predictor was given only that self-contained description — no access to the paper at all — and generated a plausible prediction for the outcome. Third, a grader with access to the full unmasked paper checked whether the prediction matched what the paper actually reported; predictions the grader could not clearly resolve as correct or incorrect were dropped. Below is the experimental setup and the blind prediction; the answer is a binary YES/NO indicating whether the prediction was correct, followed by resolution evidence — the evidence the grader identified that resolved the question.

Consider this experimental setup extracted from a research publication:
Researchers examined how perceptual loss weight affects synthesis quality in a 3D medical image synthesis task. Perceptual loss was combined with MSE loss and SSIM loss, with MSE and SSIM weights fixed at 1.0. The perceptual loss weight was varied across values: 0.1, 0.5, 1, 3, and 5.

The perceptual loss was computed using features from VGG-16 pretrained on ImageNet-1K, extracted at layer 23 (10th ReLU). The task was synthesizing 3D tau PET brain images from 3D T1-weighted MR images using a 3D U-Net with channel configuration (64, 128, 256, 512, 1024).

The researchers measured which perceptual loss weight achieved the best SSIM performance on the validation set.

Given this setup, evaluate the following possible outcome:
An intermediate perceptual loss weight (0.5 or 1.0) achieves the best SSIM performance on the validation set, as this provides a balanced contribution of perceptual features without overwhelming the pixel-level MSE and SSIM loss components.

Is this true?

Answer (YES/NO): YES